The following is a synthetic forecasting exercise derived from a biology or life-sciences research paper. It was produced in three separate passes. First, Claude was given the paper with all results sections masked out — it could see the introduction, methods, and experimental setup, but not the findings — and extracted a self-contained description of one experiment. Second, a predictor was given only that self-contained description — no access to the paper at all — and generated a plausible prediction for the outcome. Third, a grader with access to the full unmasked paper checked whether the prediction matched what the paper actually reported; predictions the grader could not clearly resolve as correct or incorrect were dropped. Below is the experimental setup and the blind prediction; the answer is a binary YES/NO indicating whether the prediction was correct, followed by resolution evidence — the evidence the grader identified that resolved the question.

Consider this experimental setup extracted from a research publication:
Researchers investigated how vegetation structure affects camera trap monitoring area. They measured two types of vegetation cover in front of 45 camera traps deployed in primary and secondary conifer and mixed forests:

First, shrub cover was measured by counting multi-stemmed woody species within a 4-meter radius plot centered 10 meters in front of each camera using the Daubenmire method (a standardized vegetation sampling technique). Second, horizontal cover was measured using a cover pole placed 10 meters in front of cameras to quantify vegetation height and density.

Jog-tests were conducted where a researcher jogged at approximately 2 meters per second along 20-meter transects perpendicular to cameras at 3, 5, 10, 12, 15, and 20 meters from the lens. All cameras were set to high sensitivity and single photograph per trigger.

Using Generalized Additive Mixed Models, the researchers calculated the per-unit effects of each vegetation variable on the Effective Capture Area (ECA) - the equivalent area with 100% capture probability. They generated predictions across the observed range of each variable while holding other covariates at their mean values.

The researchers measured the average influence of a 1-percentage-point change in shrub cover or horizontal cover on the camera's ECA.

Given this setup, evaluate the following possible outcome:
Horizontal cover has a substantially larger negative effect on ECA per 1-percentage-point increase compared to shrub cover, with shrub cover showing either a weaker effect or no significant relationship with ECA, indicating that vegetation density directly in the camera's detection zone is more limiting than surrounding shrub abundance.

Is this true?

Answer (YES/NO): NO